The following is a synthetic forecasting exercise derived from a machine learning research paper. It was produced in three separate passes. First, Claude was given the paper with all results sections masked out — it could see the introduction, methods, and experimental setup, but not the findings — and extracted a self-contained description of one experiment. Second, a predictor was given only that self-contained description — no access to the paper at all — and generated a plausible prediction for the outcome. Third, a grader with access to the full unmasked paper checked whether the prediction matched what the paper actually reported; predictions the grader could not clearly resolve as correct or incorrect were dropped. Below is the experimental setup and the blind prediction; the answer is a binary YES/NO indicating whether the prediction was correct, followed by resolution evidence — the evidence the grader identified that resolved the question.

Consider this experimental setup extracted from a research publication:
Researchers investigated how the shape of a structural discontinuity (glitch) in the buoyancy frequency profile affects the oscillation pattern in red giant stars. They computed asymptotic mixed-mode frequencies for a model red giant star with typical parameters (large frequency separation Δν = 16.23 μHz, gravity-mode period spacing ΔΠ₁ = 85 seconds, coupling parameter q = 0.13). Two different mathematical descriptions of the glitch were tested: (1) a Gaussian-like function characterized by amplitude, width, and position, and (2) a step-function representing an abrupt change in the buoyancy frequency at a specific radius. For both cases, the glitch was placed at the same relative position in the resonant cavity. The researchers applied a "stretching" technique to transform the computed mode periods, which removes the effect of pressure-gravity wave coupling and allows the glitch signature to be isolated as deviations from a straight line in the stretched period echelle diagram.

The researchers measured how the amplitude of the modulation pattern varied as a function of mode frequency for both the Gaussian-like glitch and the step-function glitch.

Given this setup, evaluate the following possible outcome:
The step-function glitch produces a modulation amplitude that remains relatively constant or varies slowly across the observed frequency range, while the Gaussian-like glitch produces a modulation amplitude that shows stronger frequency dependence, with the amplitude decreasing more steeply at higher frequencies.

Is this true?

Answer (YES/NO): NO